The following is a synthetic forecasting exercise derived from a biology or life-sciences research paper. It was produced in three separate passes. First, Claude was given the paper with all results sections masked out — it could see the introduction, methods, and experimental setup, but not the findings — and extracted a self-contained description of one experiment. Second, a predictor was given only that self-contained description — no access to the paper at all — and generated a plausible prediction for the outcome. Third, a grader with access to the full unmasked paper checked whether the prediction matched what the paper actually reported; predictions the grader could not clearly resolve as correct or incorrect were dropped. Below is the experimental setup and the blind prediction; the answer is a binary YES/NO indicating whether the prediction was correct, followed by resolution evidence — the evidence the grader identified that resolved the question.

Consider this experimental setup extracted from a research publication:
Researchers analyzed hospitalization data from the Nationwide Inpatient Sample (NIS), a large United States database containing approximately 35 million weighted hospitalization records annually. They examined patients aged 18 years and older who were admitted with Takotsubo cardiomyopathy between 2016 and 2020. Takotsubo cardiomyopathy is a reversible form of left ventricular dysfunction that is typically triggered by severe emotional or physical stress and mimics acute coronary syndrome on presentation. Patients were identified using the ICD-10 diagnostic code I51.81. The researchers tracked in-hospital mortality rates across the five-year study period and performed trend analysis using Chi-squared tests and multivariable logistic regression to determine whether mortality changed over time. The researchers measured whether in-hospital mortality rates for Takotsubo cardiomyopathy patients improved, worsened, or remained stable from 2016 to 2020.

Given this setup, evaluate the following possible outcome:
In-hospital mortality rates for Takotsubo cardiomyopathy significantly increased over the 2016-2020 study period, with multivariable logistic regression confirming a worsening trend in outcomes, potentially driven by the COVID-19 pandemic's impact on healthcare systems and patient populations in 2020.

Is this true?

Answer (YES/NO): NO